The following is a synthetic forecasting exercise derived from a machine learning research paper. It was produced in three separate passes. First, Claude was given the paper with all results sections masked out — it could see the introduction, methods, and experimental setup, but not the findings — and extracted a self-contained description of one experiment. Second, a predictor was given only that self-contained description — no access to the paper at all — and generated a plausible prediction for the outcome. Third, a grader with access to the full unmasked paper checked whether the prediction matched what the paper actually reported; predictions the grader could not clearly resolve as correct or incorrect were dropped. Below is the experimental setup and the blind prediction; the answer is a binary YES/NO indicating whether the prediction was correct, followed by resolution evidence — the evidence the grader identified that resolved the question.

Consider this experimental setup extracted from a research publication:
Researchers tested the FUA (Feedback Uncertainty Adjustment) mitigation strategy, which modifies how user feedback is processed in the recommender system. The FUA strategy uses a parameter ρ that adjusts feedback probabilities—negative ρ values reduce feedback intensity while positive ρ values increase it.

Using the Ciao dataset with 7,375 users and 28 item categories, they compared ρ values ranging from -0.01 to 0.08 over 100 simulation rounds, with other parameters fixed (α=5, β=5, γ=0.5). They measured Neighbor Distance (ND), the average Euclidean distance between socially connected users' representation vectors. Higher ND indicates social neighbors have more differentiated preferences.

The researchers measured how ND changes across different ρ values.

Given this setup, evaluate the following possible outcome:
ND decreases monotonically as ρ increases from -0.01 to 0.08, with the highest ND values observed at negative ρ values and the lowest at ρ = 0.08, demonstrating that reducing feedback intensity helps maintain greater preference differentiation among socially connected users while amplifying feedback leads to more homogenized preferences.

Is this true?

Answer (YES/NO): NO